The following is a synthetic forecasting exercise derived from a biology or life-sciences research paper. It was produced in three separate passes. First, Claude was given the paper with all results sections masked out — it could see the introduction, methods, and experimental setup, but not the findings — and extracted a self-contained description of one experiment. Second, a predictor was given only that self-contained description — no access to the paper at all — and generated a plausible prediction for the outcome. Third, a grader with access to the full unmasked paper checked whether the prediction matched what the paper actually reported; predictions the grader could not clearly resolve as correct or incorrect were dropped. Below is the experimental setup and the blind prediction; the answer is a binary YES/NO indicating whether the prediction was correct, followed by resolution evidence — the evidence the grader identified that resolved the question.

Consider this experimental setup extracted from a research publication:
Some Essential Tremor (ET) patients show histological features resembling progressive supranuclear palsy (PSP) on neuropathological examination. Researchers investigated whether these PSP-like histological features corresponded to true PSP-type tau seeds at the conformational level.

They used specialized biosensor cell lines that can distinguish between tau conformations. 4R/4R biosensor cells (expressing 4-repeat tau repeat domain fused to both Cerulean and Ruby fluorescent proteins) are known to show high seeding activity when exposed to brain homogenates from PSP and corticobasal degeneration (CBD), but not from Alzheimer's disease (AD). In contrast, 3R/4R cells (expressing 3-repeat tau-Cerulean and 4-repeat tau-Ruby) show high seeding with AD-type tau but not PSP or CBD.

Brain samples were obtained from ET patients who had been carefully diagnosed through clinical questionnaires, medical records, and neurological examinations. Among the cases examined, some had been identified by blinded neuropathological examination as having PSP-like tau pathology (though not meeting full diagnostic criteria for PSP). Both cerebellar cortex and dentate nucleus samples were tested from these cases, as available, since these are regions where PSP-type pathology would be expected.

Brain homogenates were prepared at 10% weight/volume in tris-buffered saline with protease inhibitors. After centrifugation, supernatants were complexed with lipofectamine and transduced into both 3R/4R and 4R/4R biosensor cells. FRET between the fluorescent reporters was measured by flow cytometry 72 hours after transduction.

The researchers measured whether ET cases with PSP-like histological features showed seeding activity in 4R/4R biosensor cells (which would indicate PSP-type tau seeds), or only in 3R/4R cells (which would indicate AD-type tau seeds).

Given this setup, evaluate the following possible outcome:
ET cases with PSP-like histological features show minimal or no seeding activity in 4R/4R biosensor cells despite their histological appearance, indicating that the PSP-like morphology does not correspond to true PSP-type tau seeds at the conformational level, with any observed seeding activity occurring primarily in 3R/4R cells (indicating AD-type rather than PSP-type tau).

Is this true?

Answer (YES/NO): NO